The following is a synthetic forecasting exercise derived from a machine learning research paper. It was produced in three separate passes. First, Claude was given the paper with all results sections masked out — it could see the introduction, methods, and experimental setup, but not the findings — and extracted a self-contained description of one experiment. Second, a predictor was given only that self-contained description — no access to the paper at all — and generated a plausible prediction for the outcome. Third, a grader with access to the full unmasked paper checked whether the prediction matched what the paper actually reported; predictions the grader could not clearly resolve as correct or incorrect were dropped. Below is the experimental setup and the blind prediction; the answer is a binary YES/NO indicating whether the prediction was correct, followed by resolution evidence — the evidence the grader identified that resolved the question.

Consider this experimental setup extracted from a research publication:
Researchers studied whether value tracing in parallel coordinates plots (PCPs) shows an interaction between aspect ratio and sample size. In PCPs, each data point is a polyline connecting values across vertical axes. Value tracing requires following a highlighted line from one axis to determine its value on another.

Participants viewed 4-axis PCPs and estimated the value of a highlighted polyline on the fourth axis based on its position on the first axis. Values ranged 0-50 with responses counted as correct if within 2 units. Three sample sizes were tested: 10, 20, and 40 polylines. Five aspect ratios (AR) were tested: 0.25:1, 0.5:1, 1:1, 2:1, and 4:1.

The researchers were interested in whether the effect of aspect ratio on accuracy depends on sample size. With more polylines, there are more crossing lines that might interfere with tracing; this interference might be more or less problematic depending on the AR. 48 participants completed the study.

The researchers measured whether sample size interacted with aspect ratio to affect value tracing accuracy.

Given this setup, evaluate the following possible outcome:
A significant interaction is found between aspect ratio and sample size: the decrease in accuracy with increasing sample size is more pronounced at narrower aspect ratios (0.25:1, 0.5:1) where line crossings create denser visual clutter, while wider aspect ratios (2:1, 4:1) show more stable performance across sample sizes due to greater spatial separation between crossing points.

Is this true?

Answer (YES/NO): NO